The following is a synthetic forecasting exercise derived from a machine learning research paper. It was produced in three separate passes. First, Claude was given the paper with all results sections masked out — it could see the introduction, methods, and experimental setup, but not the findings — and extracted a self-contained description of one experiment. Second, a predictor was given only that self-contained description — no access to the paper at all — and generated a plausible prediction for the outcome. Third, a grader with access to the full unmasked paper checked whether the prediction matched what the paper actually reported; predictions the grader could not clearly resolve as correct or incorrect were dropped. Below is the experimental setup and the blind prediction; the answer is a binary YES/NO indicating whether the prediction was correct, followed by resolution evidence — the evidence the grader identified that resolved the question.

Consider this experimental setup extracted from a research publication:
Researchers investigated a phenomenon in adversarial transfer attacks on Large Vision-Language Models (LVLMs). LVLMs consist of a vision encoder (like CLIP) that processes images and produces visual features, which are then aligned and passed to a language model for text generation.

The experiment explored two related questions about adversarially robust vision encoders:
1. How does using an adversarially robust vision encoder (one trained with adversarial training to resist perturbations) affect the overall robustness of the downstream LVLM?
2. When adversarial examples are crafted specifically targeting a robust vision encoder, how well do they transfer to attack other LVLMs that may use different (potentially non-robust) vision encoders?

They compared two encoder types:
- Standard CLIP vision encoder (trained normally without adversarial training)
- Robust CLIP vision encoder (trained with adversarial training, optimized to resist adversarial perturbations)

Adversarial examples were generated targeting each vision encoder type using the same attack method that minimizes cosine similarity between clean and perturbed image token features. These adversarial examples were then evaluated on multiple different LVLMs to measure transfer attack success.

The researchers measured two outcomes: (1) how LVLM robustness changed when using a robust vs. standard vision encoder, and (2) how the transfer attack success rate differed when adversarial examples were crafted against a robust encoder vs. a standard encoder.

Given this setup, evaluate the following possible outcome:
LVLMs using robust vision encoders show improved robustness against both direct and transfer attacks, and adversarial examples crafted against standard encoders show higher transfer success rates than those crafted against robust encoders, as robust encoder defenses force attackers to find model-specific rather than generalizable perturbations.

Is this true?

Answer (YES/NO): NO